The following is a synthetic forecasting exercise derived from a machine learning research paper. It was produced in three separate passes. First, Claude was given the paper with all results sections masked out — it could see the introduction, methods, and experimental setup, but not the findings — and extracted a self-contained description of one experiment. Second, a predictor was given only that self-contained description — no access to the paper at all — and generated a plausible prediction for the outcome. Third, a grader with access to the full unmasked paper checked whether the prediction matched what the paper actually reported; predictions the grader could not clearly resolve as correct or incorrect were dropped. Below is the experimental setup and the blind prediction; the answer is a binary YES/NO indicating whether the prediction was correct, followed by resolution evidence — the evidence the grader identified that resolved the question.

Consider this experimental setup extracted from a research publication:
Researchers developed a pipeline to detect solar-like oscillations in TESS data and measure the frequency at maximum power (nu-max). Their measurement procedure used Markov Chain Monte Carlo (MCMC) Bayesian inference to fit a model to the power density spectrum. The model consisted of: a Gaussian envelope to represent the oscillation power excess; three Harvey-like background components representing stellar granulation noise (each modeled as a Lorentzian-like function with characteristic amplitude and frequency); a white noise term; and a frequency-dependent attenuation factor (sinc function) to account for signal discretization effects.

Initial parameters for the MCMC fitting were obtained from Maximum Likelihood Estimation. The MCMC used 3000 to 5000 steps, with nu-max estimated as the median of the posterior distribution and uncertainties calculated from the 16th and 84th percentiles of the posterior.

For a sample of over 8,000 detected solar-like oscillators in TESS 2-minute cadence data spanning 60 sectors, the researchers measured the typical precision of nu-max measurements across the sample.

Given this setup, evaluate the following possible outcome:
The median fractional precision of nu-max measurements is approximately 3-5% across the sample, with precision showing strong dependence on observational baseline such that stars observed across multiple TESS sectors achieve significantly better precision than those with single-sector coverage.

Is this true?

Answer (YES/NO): NO